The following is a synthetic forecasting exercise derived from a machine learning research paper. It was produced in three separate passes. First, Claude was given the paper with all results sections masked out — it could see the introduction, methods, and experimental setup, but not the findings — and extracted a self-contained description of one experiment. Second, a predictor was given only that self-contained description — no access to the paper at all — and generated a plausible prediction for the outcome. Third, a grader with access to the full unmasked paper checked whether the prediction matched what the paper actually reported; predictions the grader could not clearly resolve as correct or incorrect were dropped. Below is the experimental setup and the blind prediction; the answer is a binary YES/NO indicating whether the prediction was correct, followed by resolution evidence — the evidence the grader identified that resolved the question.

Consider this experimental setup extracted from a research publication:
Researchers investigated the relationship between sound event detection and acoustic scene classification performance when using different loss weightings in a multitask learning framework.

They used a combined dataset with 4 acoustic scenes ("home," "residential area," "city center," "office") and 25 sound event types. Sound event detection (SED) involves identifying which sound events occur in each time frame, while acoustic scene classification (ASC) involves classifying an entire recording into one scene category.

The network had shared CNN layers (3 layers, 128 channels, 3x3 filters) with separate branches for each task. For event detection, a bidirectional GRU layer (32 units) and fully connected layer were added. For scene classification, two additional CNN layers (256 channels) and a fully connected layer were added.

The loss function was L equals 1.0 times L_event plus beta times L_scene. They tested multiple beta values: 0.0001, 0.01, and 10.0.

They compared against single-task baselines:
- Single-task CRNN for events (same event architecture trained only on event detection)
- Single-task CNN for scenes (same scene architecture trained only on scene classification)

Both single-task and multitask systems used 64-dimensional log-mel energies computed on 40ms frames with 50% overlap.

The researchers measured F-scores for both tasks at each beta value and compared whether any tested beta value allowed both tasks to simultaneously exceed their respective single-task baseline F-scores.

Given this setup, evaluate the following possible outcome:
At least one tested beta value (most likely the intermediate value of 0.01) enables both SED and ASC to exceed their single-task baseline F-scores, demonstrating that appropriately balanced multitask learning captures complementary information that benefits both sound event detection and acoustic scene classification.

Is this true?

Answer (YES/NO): NO